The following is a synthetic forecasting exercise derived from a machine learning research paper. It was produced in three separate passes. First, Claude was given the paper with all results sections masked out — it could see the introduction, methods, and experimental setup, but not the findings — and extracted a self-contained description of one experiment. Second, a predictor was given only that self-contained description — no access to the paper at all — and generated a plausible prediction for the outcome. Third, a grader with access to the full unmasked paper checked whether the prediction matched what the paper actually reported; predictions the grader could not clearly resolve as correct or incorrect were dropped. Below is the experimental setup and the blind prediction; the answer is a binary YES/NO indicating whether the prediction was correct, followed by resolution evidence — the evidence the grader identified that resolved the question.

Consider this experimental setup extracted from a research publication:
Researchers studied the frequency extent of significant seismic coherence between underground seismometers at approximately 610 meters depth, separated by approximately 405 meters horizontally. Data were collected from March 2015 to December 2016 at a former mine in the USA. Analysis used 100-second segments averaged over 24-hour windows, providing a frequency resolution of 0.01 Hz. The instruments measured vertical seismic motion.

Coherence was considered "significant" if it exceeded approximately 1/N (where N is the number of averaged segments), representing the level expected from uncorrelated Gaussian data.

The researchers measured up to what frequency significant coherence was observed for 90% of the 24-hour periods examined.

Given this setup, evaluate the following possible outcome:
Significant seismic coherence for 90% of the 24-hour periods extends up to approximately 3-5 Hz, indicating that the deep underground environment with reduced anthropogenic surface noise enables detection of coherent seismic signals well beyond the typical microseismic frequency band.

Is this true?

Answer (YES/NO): NO